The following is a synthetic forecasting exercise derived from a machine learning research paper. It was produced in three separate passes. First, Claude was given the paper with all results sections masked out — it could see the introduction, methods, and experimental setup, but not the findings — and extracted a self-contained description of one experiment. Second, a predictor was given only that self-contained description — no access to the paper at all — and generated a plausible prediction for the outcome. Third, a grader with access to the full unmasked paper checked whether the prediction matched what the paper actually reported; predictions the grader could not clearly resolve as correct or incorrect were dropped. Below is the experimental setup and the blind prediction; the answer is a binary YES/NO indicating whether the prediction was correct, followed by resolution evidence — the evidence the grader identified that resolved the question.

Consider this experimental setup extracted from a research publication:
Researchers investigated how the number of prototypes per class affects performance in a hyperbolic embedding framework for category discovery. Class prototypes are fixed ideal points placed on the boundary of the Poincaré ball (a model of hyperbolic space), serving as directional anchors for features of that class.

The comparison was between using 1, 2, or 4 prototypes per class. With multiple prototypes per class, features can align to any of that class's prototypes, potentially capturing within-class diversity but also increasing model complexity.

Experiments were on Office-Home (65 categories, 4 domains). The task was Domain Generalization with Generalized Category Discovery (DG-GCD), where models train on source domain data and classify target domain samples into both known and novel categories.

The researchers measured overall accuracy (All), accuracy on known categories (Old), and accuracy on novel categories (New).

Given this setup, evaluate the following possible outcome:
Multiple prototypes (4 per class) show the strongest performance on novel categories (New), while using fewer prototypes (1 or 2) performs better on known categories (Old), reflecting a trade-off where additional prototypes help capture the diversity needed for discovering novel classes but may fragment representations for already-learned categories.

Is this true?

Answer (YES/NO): NO